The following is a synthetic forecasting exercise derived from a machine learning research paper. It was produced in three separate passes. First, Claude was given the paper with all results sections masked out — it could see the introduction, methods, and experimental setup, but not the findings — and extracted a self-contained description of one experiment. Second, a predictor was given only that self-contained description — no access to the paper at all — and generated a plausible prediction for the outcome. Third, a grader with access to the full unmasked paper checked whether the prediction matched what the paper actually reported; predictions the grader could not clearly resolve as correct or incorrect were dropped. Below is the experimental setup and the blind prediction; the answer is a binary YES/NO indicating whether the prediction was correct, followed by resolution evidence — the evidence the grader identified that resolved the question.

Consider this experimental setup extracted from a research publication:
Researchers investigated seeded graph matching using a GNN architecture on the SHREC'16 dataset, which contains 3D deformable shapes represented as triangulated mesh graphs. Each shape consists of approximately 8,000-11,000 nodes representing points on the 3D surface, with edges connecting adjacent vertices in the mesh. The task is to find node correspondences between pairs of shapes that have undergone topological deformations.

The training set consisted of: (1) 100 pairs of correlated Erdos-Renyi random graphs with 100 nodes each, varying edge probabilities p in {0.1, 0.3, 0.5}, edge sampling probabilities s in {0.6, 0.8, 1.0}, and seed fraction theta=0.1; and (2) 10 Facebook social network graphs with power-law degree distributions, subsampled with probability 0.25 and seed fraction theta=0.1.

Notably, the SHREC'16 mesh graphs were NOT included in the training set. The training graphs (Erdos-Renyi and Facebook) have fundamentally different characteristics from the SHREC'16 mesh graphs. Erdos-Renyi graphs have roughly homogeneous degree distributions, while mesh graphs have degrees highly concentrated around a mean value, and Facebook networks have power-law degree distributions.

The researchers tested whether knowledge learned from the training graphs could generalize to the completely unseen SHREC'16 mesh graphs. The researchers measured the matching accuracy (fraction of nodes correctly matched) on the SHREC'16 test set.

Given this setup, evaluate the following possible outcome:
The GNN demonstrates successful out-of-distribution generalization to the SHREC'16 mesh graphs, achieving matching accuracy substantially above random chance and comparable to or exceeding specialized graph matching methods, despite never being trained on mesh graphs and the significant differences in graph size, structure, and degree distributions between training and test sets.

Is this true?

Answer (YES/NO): YES